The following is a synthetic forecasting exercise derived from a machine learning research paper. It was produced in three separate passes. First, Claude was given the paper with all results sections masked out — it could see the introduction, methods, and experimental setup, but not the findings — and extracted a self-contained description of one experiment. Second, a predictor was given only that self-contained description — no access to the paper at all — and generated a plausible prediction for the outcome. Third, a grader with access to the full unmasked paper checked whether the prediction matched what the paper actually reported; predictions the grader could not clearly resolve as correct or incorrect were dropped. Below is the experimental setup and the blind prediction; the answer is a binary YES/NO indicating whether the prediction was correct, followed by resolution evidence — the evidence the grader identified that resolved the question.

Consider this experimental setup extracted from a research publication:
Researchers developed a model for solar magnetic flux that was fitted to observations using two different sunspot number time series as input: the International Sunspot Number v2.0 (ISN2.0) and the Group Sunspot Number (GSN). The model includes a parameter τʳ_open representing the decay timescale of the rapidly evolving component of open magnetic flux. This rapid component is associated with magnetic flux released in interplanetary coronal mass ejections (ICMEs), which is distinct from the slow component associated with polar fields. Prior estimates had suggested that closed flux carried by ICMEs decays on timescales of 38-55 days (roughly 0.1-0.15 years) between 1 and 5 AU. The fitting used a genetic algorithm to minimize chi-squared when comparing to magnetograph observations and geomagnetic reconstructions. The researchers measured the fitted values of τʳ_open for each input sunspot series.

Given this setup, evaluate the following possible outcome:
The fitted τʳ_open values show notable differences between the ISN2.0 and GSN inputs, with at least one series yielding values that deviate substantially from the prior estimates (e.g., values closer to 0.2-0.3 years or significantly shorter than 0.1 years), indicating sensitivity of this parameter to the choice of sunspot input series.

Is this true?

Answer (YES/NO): NO